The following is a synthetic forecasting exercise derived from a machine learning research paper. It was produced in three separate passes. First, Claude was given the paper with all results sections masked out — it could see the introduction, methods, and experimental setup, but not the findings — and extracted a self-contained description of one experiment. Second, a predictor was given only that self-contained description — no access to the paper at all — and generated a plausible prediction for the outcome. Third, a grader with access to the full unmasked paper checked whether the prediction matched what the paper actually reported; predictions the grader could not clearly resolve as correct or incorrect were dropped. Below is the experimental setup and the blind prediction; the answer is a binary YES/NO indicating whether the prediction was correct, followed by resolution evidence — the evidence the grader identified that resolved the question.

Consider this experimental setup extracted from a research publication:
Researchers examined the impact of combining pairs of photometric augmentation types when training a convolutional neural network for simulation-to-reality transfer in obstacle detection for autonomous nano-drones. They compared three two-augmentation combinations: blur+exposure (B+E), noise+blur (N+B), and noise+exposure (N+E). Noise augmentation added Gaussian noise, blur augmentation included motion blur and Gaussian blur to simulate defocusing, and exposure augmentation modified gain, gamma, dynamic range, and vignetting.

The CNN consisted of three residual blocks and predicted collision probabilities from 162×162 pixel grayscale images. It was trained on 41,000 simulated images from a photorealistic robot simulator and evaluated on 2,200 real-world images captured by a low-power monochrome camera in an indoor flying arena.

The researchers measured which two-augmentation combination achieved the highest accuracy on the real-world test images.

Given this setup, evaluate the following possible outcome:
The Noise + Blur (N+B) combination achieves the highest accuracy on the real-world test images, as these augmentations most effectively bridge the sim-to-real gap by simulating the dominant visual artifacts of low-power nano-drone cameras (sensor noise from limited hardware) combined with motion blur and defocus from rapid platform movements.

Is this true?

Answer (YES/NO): NO